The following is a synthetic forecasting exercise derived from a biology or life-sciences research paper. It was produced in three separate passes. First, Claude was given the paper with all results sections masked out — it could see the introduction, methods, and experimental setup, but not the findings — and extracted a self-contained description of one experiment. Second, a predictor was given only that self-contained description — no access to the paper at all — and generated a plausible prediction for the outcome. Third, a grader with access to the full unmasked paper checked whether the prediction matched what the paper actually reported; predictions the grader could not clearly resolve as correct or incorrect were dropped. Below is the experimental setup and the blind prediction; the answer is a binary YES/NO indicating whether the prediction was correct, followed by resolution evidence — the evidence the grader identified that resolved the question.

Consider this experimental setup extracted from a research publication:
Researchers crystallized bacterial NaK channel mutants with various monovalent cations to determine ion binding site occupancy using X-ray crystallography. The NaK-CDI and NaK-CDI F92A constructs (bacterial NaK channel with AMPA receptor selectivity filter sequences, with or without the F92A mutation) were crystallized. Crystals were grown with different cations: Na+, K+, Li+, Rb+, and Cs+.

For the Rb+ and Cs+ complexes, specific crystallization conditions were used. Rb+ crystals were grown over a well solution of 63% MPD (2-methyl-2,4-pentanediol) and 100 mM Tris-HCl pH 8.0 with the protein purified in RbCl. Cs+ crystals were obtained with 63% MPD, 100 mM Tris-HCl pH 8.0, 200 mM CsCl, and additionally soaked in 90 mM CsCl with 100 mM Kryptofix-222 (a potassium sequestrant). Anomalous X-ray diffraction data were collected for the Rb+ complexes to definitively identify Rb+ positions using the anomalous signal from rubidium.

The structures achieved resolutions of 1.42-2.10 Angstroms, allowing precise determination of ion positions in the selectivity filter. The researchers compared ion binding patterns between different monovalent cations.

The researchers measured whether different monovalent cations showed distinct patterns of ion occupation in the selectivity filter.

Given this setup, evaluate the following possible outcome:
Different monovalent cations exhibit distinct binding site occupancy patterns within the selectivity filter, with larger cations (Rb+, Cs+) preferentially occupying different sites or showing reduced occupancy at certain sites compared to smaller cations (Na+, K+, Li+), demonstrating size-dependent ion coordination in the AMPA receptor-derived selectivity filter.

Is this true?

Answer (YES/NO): NO